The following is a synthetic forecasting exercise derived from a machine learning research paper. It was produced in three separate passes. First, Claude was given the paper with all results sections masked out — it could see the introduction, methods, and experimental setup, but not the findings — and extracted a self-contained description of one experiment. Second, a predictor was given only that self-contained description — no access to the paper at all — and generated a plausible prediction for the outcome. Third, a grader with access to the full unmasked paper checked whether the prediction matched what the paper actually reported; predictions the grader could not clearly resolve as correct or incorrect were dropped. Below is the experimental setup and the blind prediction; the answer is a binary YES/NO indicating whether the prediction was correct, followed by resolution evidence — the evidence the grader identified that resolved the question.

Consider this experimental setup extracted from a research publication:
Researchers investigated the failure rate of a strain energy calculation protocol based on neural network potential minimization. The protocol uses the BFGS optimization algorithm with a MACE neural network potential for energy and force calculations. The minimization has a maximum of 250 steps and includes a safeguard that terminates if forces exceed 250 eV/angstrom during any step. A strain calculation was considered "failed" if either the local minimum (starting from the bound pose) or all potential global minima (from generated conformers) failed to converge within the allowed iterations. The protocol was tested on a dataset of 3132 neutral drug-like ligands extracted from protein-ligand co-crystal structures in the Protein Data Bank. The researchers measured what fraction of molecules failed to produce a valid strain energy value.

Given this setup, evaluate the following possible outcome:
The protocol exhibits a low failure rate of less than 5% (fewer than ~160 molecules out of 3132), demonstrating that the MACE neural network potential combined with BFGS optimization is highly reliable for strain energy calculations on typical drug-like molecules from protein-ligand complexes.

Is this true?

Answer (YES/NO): NO